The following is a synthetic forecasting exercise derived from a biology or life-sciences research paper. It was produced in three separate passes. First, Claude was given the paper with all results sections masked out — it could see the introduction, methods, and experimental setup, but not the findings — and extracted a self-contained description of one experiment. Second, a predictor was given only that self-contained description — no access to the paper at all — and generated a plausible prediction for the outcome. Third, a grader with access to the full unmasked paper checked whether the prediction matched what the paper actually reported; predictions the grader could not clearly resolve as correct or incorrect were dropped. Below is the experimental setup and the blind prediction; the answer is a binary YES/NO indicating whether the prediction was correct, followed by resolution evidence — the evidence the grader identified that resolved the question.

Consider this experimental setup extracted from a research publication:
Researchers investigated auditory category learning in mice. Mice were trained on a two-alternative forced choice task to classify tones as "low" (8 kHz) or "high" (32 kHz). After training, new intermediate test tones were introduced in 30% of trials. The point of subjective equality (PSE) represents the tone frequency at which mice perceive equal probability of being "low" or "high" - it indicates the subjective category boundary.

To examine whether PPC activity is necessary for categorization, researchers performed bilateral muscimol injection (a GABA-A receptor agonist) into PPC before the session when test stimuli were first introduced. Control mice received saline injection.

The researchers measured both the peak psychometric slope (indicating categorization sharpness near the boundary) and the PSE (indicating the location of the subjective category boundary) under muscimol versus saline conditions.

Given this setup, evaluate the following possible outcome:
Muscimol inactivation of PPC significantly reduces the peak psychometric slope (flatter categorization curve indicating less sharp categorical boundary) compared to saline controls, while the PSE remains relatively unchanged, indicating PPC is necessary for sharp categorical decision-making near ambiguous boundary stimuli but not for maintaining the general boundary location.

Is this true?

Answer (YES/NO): YES